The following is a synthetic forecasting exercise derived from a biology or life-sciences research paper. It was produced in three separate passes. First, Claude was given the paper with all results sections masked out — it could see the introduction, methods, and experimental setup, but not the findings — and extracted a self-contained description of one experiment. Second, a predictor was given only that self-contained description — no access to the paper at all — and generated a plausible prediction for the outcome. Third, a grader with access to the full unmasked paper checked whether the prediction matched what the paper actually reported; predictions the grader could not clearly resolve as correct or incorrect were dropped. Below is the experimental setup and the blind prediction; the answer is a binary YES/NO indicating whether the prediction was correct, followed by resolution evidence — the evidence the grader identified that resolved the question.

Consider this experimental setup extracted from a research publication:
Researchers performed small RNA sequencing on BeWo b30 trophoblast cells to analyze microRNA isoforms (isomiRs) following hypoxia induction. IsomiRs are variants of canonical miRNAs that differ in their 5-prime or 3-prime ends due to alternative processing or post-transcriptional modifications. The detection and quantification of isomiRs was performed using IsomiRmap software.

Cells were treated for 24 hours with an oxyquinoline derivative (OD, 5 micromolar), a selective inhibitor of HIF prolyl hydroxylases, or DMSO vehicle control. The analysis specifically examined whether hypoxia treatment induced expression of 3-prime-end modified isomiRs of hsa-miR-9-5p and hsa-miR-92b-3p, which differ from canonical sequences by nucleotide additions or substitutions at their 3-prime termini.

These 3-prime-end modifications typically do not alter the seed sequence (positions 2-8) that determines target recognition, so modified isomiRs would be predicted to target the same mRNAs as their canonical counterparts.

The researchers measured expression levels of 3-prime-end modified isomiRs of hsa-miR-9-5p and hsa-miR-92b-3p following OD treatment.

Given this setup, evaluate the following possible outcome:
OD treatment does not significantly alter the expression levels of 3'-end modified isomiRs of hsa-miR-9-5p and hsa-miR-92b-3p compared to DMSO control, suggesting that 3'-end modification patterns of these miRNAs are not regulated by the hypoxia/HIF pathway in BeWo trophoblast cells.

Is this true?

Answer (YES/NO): NO